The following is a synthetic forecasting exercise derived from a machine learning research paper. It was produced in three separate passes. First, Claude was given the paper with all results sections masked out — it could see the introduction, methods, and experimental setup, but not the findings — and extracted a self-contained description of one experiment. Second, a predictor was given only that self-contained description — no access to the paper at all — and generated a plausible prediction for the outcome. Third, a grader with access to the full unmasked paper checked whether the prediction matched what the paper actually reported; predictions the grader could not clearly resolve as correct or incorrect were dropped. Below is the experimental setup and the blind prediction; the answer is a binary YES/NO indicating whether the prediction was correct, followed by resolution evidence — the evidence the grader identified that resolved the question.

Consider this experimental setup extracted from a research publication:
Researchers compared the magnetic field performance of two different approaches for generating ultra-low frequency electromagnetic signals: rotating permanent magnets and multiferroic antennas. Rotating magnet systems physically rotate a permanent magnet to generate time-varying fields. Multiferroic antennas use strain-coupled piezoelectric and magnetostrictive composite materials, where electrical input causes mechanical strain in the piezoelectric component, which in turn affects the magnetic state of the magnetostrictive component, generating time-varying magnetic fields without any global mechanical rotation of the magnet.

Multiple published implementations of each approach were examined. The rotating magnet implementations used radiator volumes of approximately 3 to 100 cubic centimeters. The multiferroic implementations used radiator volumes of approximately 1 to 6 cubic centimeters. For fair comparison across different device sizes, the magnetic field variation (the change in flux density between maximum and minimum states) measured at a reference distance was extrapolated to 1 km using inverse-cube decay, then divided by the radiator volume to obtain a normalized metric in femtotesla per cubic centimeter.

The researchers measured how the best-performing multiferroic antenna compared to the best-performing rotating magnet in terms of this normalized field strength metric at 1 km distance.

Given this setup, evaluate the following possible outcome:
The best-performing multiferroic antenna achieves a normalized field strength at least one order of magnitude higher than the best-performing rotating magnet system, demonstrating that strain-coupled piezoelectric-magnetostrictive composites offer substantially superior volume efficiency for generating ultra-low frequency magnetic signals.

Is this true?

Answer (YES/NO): NO